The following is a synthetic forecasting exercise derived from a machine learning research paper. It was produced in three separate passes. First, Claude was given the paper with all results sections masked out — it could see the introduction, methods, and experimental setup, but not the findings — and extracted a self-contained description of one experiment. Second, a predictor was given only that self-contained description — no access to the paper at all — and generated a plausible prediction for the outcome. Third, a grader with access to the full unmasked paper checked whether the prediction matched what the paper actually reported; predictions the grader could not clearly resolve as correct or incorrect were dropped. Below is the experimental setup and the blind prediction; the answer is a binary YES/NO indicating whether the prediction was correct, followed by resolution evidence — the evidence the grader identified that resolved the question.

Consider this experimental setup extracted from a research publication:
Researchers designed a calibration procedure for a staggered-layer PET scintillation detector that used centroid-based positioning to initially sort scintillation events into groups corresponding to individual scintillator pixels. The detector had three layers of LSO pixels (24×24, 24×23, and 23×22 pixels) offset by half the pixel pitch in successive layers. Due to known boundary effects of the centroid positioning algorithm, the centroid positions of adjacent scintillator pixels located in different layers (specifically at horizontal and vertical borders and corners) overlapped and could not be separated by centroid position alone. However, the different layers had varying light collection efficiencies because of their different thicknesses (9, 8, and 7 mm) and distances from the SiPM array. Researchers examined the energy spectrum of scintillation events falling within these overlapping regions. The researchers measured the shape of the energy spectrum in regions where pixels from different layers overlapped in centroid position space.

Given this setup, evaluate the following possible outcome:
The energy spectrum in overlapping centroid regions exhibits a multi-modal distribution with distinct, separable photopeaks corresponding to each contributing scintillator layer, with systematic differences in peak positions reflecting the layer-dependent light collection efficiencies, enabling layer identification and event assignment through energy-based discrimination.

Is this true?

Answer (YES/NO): YES